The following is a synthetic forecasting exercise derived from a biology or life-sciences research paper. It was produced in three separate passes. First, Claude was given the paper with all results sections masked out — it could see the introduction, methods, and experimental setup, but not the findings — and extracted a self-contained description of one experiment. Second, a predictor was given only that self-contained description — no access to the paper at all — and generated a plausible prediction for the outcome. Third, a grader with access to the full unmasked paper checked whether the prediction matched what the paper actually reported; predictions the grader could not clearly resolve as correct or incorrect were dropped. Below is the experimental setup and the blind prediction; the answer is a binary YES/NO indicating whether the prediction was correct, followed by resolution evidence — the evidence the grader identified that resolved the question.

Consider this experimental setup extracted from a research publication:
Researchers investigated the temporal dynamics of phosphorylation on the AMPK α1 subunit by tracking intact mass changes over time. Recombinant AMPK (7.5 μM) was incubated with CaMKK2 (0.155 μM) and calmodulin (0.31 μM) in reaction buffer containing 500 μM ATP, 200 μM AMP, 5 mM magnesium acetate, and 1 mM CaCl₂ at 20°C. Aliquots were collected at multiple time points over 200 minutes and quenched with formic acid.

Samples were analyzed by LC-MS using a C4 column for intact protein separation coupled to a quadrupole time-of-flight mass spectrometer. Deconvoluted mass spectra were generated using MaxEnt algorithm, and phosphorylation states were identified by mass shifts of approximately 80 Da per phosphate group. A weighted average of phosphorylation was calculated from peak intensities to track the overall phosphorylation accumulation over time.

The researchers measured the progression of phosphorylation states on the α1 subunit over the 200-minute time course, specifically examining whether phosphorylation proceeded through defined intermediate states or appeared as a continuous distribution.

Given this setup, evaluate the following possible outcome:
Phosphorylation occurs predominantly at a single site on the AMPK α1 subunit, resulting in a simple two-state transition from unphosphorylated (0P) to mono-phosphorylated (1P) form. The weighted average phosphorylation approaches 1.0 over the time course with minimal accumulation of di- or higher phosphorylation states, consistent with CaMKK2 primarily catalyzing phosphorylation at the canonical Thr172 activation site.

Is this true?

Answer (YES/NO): NO